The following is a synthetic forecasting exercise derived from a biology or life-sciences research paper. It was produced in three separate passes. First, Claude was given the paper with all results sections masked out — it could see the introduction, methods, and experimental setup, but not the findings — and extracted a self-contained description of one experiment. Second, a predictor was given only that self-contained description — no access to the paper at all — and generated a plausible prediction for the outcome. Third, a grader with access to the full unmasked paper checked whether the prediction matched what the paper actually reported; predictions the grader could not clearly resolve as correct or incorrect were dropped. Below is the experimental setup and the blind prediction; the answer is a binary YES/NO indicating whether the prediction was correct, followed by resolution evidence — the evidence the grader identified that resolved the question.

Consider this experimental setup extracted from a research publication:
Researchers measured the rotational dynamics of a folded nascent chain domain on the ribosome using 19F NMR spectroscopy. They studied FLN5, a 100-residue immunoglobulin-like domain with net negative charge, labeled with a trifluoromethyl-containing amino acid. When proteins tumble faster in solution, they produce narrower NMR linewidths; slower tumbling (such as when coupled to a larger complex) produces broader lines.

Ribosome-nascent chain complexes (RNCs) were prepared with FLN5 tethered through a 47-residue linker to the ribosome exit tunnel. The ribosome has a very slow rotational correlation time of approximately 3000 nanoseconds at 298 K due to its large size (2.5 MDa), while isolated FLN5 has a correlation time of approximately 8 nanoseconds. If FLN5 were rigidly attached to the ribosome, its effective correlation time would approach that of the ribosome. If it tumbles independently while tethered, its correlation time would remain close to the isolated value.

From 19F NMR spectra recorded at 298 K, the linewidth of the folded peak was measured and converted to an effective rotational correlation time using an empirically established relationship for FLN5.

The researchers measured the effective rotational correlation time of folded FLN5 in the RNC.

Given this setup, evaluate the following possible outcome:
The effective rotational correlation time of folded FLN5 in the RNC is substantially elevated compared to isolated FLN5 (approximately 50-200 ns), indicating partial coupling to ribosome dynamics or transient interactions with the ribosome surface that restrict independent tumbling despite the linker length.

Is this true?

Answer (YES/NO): NO